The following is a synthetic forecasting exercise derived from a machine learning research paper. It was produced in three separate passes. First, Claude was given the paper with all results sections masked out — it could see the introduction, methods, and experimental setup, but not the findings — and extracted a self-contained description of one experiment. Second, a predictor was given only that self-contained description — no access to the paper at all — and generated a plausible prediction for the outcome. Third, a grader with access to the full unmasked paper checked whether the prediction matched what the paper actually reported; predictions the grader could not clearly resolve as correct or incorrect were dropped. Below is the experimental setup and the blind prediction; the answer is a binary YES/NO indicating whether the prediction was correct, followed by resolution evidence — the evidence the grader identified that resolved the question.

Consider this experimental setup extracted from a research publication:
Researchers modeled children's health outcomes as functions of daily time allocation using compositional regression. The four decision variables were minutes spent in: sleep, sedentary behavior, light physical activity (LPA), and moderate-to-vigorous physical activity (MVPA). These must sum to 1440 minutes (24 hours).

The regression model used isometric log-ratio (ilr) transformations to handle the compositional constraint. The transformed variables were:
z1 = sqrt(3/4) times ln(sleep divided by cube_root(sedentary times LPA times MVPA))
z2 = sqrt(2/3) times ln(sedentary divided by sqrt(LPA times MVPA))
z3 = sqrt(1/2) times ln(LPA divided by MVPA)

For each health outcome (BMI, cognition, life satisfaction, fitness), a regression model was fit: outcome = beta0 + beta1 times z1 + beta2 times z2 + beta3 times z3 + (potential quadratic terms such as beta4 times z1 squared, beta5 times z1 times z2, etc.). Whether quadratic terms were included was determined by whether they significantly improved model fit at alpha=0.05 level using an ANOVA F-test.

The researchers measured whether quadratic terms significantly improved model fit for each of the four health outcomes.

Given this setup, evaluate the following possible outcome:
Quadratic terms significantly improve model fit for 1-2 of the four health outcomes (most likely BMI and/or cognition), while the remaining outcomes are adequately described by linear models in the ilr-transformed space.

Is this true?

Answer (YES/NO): NO